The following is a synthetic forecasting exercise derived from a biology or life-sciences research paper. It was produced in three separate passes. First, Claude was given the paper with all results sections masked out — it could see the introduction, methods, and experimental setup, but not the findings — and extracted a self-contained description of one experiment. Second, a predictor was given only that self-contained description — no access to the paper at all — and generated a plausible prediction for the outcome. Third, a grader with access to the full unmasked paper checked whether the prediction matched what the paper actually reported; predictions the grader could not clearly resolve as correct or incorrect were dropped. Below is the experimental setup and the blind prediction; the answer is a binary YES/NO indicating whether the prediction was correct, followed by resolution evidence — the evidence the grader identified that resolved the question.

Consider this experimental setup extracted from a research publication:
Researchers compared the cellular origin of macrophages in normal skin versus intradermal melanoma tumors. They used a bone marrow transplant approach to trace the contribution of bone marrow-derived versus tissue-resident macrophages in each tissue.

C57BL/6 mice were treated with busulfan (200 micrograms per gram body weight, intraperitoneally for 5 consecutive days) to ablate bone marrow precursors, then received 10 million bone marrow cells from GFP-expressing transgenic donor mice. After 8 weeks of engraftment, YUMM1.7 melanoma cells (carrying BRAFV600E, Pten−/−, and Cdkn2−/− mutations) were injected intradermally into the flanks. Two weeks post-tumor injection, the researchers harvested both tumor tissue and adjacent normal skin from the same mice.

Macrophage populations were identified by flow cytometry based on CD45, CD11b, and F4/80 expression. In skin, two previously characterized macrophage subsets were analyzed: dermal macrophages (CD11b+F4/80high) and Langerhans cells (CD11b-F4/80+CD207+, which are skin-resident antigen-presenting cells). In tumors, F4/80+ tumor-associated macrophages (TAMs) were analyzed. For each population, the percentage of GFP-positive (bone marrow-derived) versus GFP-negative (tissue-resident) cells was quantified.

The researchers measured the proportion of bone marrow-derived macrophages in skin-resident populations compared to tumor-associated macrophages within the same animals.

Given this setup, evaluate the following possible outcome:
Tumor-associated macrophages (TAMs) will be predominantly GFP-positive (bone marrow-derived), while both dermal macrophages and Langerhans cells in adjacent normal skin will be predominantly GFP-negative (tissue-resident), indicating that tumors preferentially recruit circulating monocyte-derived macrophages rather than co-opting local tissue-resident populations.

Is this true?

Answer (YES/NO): NO